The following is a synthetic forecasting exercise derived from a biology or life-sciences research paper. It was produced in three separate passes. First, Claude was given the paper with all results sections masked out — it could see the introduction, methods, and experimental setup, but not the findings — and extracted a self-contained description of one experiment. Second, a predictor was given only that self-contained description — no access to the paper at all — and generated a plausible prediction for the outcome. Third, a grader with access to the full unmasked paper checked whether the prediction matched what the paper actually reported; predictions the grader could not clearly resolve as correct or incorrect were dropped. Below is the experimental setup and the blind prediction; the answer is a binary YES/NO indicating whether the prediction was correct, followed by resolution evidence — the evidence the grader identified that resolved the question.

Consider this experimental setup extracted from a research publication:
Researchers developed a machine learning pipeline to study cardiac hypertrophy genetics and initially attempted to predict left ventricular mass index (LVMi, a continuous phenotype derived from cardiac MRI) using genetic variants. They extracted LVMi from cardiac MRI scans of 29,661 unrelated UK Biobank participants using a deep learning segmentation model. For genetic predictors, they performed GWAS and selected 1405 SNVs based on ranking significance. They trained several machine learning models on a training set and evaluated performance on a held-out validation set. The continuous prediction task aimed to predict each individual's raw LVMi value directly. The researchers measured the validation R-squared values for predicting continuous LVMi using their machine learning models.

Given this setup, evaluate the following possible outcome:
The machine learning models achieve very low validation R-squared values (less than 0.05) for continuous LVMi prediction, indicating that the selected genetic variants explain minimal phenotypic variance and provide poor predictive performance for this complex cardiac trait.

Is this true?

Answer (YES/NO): NO